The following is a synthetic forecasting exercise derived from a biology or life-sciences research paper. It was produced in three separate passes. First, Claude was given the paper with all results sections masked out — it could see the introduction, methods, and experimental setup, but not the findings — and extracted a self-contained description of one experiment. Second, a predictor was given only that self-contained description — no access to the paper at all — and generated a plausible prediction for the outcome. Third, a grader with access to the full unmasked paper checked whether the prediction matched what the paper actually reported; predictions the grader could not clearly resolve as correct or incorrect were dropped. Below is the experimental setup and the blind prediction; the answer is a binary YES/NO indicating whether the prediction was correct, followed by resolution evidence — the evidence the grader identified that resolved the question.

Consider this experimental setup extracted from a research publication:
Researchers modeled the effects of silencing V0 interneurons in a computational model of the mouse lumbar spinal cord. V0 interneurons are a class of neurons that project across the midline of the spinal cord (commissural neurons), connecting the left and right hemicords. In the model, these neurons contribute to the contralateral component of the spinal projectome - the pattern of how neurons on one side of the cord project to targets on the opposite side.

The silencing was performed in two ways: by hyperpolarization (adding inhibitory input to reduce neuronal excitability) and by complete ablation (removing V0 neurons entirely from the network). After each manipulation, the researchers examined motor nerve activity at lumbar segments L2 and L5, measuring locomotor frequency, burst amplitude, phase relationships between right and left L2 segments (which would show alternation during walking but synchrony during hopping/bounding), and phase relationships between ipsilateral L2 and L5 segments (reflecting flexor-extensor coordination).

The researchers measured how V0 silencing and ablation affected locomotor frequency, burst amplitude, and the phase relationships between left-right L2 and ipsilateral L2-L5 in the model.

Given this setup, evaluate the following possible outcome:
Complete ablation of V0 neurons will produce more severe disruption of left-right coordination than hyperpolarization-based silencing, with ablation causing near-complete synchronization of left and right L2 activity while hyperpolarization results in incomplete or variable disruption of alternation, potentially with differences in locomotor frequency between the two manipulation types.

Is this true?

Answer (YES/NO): NO